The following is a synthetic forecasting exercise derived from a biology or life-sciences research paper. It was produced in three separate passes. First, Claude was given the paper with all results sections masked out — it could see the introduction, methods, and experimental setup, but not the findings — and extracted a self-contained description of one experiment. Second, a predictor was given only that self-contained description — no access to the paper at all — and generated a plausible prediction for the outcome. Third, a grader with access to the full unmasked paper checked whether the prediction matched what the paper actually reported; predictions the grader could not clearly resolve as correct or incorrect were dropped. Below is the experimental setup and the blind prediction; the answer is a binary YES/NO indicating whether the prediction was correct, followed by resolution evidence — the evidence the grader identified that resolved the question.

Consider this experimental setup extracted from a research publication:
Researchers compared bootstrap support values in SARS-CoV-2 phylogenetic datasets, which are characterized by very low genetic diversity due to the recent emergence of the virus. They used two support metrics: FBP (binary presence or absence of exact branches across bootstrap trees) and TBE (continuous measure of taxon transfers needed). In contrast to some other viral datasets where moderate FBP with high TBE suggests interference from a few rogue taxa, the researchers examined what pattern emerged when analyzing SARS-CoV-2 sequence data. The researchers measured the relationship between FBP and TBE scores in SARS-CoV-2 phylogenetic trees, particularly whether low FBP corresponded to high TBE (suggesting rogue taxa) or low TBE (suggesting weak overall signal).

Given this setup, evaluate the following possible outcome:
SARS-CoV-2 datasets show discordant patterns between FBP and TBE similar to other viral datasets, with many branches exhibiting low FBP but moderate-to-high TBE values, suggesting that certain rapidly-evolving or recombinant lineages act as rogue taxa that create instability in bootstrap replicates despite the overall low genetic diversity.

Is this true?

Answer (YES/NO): NO